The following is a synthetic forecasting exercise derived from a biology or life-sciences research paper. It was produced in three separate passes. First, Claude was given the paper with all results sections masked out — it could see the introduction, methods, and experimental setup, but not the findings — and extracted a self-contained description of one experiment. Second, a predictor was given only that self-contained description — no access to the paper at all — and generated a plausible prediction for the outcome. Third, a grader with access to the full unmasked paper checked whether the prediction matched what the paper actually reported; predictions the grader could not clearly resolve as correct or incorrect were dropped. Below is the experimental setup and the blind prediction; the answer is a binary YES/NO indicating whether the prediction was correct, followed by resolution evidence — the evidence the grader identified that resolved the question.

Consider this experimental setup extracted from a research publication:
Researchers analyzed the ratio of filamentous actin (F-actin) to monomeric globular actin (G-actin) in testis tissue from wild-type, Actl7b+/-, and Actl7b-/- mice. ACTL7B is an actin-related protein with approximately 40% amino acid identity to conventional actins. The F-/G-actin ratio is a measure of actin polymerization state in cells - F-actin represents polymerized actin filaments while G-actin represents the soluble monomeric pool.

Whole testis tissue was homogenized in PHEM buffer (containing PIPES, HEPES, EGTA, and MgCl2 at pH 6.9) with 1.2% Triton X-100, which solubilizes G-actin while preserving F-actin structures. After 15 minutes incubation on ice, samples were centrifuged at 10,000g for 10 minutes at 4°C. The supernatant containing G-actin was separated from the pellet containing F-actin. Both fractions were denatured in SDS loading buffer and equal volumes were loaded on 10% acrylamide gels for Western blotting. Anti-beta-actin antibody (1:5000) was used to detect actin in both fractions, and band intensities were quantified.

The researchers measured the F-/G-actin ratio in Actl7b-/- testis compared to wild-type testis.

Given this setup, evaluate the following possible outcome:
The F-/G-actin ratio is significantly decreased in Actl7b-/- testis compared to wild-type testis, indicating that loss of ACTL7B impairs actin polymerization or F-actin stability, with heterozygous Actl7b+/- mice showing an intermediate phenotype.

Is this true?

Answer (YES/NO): NO